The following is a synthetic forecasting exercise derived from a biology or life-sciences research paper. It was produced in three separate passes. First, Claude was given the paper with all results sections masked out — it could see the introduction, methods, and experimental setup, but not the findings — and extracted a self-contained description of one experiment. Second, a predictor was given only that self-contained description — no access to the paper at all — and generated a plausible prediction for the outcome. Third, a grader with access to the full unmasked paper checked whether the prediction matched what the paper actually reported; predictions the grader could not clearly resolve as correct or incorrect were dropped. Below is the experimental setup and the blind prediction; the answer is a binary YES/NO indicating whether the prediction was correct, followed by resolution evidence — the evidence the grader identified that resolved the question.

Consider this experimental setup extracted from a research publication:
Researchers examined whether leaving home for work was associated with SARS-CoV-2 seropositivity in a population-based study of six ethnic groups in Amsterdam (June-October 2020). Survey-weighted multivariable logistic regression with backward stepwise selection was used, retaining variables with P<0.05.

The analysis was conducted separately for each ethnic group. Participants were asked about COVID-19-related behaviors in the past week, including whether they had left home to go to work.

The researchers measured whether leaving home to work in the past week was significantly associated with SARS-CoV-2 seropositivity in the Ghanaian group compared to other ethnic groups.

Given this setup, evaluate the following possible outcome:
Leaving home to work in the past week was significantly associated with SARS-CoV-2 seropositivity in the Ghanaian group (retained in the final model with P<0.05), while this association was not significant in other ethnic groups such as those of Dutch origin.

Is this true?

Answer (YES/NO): YES